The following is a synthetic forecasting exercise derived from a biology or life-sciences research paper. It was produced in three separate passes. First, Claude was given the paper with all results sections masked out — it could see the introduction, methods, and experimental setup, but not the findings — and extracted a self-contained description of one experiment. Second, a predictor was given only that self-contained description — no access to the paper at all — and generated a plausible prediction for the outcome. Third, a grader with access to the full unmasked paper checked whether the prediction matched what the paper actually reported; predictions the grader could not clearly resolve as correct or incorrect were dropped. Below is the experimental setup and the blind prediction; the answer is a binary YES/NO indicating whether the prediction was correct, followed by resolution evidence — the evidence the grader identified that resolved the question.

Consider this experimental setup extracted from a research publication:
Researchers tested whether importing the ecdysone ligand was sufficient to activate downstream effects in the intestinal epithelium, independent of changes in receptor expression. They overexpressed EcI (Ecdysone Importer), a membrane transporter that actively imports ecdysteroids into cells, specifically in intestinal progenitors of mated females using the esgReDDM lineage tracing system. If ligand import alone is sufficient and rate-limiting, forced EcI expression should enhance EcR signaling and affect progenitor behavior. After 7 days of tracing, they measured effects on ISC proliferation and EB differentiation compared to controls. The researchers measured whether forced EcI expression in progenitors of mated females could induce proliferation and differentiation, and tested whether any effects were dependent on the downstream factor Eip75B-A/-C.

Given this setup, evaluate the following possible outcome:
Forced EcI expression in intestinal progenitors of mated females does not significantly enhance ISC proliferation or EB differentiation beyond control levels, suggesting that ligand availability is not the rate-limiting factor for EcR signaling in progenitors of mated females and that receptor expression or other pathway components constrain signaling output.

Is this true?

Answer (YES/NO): NO